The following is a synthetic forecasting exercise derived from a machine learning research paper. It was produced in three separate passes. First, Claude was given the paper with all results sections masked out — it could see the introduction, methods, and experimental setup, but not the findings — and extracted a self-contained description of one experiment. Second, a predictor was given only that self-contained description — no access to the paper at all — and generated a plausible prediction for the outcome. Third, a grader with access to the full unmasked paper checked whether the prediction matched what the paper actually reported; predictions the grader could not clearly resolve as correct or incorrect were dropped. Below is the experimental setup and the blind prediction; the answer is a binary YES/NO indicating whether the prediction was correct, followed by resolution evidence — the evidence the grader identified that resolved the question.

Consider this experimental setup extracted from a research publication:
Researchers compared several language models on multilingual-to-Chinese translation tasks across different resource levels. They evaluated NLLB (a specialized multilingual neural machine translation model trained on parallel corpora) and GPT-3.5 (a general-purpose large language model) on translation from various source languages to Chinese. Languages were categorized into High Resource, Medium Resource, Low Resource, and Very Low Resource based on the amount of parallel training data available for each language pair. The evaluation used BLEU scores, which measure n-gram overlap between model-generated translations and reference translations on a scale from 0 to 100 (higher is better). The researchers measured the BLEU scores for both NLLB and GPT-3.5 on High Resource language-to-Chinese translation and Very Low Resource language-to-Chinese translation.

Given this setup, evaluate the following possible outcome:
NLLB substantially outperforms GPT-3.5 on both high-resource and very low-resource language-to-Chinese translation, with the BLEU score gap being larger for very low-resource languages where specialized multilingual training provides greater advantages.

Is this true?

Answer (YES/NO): NO